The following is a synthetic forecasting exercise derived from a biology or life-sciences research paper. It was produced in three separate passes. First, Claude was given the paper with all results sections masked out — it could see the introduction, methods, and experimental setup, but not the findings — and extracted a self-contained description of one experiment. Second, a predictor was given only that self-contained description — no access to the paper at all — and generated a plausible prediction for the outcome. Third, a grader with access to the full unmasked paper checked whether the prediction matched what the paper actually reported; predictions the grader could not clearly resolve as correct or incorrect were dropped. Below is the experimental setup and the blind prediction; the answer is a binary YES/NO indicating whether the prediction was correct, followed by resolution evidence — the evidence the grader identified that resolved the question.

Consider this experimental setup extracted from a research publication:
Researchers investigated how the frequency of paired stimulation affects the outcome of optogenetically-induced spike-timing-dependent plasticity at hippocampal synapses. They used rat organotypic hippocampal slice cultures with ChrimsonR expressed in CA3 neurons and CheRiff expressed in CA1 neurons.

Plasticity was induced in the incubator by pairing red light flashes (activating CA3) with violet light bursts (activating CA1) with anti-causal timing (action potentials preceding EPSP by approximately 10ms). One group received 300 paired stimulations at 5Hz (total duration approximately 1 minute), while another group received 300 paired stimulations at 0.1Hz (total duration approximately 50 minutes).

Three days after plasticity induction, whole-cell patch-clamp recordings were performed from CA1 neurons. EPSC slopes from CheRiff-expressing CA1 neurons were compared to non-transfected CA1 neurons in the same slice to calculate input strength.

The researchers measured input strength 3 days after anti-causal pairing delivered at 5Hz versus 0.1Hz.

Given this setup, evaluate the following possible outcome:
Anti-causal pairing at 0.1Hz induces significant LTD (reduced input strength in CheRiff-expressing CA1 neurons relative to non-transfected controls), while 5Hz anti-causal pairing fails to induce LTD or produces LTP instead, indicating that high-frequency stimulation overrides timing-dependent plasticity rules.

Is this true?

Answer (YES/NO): NO